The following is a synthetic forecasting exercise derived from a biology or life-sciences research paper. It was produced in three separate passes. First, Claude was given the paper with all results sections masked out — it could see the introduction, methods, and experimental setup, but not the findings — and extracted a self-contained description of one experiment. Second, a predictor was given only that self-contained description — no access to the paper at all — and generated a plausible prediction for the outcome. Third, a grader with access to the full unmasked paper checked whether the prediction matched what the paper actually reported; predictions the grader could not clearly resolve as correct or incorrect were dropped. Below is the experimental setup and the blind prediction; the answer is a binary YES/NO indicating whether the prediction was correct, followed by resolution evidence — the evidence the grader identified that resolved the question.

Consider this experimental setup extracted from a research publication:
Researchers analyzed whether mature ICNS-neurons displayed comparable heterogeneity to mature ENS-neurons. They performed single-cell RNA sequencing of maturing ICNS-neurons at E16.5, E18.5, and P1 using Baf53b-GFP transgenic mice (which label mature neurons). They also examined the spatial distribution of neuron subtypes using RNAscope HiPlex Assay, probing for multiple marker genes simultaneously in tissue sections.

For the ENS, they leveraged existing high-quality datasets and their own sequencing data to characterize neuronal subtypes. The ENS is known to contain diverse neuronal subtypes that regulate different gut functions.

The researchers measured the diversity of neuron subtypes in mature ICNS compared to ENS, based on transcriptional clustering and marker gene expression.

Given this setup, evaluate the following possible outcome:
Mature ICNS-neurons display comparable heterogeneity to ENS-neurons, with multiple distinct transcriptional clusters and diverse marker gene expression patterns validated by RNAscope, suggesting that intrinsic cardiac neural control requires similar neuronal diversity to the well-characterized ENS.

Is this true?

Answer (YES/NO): NO